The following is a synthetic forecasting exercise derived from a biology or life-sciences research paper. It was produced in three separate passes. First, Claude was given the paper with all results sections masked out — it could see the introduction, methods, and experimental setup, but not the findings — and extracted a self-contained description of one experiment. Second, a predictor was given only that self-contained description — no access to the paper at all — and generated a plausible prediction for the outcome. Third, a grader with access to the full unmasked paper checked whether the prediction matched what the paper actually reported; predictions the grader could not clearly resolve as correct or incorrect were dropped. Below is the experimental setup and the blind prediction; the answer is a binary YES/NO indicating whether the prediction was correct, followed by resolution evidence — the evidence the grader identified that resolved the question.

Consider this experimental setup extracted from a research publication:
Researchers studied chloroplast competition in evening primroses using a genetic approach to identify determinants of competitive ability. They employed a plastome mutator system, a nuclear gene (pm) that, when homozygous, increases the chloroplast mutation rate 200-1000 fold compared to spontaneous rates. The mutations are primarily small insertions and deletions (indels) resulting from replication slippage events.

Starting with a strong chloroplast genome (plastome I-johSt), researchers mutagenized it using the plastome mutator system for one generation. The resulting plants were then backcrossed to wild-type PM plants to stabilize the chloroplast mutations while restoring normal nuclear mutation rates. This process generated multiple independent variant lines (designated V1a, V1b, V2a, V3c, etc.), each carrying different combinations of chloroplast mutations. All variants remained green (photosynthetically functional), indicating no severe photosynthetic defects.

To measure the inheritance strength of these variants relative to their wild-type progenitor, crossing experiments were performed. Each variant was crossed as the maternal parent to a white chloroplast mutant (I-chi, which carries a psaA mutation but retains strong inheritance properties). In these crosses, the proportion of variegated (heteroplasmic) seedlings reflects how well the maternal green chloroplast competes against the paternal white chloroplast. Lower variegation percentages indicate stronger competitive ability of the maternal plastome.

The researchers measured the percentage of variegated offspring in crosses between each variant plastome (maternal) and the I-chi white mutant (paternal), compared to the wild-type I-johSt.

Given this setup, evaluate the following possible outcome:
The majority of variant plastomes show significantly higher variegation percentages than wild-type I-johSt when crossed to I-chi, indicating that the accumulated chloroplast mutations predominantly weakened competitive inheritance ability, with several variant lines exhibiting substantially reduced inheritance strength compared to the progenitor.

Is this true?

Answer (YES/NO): YES